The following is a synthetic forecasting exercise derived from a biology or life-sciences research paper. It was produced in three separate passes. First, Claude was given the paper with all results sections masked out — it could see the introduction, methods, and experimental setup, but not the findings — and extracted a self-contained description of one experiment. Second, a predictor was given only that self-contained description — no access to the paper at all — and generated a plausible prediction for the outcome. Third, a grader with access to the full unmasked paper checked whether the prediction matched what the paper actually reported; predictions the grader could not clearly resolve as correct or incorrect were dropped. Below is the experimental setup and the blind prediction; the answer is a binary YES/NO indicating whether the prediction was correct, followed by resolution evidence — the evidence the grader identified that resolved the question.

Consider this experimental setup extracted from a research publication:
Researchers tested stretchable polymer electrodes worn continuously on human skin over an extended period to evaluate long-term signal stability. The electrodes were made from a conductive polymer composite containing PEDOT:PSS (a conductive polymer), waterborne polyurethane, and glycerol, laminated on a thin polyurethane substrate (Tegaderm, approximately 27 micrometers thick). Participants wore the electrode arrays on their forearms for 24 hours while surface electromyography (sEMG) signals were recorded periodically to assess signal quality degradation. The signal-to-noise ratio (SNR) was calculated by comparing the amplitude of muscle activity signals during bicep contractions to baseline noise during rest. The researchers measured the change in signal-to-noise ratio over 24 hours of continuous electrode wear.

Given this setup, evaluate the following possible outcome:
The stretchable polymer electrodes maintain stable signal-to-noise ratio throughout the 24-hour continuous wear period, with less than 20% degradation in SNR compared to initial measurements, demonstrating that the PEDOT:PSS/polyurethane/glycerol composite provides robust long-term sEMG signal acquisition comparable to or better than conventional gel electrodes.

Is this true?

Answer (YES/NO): NO